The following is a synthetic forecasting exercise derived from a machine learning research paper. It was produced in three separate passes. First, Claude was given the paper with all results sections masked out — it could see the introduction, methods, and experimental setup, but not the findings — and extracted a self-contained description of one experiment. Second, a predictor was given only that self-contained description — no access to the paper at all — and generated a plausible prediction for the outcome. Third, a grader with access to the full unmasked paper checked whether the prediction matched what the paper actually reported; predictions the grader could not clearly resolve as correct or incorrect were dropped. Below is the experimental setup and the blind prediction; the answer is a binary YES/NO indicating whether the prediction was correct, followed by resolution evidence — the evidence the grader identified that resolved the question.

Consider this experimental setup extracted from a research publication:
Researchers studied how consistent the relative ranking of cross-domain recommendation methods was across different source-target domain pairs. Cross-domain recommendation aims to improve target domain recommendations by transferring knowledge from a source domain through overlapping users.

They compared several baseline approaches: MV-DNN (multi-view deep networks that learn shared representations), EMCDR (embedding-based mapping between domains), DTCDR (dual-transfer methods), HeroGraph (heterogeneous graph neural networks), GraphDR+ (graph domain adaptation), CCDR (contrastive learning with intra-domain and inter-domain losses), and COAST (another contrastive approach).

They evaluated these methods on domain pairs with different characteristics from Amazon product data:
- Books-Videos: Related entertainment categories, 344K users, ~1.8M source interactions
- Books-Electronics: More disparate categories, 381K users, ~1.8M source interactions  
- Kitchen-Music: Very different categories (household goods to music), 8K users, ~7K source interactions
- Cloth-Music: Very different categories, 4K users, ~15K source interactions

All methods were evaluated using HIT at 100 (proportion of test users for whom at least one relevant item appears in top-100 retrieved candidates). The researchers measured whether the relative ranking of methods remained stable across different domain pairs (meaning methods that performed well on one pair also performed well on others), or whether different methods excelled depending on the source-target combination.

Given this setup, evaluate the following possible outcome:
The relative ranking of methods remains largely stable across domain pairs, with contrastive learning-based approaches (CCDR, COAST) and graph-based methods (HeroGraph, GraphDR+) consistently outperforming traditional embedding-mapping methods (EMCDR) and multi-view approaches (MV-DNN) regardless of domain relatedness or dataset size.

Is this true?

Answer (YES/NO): NO